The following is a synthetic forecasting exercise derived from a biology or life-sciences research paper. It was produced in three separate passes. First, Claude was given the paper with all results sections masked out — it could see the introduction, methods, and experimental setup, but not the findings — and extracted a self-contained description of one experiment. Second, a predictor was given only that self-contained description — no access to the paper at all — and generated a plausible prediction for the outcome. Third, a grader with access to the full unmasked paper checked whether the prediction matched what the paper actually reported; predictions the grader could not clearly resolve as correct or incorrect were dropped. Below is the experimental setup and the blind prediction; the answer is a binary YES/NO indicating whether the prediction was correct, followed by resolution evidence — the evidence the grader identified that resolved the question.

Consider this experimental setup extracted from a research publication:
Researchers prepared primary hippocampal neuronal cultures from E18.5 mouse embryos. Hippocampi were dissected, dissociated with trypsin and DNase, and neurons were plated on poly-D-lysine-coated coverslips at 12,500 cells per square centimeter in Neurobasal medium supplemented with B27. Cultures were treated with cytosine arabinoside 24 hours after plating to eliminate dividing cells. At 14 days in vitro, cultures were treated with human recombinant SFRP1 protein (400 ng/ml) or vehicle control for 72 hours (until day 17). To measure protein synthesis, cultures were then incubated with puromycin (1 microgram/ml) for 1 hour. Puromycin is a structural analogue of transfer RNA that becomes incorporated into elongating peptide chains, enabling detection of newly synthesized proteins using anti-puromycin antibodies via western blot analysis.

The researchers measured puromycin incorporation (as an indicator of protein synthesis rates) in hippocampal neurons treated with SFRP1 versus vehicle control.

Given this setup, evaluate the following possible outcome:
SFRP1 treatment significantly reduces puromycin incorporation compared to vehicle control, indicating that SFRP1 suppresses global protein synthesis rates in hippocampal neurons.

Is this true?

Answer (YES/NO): YES